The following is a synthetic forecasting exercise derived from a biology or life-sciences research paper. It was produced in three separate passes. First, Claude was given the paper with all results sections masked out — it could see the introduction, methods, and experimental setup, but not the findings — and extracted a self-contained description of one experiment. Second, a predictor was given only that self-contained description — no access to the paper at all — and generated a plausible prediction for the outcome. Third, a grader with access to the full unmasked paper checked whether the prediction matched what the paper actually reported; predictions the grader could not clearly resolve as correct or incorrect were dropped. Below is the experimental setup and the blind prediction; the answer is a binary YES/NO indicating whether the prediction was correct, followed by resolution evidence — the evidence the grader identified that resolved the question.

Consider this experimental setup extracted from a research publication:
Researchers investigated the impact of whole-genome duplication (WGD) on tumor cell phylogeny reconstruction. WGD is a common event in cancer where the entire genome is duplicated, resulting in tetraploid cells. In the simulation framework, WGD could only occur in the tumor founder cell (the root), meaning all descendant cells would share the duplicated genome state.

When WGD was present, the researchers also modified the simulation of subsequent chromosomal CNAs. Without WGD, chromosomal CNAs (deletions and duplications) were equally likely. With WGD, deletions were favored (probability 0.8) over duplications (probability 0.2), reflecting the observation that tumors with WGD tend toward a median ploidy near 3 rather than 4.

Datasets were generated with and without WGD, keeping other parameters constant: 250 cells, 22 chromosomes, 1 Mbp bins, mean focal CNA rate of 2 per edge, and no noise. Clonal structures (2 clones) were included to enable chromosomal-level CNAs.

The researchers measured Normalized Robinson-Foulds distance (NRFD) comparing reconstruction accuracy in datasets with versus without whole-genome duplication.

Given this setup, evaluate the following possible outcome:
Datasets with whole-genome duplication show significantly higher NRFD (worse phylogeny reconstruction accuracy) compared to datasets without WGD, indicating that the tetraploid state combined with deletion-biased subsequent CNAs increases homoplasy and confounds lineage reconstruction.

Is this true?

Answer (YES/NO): NO